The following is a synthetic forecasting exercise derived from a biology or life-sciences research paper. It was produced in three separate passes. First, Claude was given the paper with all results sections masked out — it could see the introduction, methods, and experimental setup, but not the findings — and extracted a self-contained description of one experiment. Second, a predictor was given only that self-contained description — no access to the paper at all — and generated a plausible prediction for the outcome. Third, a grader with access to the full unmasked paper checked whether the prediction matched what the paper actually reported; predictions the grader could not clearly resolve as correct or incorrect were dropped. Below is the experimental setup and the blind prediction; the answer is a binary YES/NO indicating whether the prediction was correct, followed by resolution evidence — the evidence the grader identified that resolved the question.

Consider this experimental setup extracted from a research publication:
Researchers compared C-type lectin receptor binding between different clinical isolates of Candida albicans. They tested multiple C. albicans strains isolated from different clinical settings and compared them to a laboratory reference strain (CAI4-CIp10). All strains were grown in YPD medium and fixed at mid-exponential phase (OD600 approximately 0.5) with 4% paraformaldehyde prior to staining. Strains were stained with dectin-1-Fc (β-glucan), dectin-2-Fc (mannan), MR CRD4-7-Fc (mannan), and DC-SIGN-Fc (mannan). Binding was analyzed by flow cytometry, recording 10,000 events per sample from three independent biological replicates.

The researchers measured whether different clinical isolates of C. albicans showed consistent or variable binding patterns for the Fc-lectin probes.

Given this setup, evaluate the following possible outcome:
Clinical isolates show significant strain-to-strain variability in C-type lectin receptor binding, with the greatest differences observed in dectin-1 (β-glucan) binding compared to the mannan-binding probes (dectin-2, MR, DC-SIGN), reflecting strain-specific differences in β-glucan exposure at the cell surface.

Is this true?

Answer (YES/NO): NO